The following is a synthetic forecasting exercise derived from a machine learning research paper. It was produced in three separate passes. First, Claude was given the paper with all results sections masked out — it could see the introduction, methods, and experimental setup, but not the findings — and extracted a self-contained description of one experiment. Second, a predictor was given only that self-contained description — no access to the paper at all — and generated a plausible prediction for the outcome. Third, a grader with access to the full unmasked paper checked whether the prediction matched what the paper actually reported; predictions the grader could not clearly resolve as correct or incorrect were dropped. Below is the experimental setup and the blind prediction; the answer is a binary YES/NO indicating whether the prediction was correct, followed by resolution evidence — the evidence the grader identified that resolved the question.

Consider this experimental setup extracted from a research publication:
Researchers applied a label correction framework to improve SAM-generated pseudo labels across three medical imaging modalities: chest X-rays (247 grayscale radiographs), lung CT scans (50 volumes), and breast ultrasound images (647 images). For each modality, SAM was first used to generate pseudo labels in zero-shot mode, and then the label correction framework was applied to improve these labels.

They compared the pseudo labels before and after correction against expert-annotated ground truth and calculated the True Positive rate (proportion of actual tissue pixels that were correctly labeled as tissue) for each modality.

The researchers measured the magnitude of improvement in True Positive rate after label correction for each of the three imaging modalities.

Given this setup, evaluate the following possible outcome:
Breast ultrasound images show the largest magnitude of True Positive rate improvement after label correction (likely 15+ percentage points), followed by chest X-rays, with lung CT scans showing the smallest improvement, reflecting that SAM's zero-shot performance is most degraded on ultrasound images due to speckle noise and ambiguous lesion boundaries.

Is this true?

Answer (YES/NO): NO